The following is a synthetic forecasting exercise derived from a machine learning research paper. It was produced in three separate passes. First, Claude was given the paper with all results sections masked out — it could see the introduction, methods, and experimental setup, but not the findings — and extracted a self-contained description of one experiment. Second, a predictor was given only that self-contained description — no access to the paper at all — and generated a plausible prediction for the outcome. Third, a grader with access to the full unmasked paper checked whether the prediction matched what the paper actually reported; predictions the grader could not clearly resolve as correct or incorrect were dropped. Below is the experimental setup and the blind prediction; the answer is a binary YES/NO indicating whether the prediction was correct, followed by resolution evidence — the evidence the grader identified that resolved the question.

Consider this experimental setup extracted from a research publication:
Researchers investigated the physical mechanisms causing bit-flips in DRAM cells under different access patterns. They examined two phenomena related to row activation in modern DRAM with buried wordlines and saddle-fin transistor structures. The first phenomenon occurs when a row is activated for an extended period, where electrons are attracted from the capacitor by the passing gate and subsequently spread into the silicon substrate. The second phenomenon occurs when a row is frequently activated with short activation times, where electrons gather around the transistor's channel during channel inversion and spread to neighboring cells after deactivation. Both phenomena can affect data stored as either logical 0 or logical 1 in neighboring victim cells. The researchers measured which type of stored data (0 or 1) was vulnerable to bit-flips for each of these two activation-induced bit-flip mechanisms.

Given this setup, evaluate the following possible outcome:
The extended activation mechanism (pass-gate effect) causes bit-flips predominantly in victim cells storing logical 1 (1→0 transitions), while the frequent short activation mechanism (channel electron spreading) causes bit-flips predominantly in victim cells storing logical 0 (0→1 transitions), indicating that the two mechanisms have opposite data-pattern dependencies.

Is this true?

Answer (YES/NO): NO